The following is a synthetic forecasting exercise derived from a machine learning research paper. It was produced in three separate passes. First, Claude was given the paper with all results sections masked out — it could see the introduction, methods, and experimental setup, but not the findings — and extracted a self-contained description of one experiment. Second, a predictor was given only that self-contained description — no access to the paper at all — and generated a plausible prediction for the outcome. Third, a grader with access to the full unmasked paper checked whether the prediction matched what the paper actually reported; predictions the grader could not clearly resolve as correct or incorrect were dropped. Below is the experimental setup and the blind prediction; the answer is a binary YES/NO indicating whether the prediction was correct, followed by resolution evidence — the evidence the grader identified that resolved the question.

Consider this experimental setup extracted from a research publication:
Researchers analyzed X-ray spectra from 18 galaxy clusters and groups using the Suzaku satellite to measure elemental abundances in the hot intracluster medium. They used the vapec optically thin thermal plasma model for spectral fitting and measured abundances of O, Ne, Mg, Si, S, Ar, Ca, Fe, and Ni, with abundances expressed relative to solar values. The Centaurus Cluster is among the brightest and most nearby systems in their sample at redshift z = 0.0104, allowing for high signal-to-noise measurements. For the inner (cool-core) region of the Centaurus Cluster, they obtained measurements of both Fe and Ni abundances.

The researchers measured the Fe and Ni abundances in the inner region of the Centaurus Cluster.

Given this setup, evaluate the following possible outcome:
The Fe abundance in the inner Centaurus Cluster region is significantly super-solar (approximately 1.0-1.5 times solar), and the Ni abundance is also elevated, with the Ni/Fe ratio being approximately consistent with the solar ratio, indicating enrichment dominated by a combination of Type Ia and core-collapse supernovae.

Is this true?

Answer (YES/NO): NO